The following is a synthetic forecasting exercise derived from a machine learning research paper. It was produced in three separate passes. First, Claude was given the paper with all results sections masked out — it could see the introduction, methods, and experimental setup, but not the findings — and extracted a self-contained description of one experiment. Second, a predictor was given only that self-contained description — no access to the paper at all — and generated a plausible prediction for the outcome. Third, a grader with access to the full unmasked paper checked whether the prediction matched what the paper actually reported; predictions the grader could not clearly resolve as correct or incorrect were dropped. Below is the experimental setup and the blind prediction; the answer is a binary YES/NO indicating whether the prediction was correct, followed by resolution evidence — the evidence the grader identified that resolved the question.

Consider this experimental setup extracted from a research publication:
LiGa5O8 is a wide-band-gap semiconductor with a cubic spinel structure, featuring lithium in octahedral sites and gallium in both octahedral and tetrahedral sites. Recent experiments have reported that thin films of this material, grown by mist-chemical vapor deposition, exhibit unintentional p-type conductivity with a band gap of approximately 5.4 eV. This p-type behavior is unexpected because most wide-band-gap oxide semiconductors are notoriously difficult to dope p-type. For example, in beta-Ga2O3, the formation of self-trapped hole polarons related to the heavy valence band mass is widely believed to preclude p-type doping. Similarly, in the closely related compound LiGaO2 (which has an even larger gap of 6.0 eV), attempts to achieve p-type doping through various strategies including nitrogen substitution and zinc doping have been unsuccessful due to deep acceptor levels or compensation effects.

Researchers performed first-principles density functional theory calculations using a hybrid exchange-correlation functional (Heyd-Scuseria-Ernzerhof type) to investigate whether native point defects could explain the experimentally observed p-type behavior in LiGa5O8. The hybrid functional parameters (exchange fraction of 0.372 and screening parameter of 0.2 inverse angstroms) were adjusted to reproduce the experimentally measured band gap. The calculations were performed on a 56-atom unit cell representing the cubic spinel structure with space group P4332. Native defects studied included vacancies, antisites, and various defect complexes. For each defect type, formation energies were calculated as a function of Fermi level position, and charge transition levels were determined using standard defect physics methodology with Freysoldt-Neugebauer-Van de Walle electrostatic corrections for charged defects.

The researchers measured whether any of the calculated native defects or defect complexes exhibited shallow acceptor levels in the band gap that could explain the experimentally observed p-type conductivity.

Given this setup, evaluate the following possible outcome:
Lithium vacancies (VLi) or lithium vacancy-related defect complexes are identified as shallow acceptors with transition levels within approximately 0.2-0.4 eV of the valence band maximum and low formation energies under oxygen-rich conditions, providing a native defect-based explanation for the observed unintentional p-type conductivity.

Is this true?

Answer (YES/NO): NO